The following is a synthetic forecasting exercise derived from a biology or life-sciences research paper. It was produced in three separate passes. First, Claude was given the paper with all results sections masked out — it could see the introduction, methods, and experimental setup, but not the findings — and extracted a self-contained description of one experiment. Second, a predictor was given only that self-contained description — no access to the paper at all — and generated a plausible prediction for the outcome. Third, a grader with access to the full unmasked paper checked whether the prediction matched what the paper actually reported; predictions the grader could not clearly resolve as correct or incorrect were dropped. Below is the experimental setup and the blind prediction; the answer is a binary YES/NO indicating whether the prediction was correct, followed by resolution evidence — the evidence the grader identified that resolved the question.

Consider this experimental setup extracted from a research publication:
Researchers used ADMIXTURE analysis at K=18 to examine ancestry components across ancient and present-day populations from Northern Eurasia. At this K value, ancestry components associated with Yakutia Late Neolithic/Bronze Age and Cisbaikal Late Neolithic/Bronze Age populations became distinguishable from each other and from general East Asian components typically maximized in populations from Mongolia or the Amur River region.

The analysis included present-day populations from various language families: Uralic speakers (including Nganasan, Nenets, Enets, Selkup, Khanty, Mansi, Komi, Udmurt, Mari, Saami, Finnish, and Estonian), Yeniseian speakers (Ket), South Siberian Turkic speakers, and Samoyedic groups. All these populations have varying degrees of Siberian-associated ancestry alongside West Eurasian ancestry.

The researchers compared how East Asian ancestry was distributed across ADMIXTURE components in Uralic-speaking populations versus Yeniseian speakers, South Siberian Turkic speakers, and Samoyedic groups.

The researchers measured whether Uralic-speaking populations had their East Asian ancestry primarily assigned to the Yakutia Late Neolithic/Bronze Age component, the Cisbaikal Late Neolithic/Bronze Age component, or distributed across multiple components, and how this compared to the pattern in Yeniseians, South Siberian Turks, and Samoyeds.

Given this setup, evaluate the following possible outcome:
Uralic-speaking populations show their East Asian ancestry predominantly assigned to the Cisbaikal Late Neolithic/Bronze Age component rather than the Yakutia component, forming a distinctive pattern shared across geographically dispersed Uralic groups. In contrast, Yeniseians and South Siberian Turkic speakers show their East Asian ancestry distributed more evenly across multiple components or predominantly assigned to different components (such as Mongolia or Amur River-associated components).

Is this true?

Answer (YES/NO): NO